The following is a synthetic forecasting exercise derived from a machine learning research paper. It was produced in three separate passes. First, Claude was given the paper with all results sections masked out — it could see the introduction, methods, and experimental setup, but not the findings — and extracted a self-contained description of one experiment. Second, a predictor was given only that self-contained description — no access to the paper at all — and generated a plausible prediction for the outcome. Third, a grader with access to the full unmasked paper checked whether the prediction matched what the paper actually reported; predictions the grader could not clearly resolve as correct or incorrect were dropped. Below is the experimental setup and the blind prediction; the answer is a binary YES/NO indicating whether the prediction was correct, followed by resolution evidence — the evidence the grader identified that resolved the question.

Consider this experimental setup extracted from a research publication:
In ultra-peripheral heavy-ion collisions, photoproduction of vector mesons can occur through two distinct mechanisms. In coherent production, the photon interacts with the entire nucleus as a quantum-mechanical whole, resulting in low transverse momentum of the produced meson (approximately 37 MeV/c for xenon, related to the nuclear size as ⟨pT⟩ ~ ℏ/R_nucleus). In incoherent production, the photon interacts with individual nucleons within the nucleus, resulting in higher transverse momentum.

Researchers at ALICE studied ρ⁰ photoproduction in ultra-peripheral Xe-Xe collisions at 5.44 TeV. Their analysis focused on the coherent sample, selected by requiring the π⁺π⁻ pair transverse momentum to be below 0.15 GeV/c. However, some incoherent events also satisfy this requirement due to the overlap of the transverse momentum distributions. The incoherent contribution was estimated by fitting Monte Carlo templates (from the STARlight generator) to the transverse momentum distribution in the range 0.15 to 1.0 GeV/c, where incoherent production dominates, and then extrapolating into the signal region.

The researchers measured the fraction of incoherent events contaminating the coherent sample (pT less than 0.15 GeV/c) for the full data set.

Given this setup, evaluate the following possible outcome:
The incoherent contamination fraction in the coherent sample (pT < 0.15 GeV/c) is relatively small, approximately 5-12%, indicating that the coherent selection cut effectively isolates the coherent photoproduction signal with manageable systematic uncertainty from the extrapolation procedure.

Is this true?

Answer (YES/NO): YES